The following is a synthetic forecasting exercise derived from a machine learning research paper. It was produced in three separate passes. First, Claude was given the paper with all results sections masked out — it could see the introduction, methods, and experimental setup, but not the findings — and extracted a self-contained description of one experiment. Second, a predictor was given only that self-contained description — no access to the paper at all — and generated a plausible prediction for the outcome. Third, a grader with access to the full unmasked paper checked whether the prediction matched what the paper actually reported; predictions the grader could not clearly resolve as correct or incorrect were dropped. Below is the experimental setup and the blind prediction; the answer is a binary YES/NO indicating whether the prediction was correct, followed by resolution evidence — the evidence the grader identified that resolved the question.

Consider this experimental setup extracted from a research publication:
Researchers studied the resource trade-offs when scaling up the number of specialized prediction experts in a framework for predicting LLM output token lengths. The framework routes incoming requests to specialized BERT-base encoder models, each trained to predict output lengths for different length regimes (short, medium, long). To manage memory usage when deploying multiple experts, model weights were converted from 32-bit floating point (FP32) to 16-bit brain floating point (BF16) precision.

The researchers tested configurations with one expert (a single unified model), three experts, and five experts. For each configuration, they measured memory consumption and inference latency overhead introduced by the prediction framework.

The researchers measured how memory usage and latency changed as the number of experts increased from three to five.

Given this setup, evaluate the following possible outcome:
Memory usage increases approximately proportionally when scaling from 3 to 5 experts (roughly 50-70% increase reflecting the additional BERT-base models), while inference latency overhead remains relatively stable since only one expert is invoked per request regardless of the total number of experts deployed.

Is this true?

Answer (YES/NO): NO